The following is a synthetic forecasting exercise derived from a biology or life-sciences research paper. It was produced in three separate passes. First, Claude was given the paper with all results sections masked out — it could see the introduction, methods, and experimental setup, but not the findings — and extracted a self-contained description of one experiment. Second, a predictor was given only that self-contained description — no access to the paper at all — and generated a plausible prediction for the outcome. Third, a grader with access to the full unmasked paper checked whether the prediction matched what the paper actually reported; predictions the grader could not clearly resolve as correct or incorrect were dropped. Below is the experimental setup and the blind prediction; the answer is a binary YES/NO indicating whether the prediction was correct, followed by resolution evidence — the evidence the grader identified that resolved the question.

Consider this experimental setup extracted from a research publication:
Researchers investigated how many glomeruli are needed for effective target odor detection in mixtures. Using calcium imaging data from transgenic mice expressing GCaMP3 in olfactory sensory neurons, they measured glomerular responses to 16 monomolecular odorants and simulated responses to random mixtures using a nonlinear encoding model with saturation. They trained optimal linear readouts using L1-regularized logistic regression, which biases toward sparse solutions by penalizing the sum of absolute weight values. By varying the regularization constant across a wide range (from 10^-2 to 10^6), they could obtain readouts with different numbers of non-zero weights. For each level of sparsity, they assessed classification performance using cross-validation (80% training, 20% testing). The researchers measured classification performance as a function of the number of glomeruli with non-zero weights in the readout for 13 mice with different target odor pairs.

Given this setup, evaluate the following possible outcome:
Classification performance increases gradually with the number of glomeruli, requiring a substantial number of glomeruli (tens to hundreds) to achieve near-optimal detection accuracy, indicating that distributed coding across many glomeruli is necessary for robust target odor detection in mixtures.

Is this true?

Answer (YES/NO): NO